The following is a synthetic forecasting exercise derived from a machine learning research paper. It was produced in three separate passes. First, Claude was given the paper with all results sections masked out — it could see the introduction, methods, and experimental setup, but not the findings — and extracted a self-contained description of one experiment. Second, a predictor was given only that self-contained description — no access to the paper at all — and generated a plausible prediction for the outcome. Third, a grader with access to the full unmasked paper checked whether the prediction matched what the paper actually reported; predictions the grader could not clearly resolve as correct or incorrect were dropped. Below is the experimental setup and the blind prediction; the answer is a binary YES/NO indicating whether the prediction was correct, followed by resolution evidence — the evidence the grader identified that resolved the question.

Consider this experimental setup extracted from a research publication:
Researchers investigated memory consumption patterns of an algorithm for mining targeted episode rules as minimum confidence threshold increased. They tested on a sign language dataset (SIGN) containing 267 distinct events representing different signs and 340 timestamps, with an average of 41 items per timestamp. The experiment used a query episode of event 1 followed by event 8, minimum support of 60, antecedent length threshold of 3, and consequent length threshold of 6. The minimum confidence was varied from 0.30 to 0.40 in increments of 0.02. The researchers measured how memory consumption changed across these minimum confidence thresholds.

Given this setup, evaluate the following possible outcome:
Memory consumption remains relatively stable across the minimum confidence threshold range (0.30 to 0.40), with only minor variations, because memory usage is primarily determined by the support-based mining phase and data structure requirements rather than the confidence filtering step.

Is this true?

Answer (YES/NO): NO